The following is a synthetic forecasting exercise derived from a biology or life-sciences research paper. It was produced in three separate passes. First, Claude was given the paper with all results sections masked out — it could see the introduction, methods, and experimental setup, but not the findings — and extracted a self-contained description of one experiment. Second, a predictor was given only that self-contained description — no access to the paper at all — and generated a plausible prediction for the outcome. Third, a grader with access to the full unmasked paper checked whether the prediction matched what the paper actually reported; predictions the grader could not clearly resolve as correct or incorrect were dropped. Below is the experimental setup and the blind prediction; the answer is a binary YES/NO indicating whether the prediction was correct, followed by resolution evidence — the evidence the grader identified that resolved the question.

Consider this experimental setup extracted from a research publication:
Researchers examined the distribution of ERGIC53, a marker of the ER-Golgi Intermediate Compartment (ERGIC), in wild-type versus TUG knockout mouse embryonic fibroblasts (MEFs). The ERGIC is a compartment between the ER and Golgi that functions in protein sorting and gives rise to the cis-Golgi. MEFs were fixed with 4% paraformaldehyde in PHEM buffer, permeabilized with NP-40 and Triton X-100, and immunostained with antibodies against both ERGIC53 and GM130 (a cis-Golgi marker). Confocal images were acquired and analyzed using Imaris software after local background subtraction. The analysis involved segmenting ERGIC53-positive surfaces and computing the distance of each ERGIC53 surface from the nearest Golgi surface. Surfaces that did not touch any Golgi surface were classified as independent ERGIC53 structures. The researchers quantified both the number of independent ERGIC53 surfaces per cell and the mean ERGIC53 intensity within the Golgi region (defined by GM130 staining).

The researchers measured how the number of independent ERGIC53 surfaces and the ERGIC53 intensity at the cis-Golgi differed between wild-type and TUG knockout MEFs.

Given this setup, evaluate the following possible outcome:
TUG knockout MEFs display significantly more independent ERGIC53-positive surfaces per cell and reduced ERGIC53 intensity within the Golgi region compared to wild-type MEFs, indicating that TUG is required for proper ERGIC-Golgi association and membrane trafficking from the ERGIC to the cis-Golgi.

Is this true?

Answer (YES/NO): NO